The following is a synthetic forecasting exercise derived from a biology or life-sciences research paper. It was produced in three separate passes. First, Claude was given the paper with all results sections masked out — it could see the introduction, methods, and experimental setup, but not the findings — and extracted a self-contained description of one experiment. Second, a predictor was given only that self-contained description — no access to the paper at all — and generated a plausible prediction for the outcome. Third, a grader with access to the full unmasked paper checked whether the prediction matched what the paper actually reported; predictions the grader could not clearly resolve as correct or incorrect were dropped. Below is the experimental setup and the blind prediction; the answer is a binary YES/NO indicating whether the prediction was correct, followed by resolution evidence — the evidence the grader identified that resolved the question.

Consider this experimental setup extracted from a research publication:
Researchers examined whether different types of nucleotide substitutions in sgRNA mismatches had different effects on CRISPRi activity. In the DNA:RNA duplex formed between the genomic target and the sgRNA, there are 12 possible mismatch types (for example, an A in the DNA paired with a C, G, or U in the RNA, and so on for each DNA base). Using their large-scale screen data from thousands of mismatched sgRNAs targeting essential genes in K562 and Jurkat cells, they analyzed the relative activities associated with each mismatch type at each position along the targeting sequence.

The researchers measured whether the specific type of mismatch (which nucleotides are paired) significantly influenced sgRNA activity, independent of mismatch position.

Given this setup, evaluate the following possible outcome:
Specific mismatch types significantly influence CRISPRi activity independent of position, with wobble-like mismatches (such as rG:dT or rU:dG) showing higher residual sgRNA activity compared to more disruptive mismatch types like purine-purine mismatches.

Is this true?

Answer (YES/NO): YES